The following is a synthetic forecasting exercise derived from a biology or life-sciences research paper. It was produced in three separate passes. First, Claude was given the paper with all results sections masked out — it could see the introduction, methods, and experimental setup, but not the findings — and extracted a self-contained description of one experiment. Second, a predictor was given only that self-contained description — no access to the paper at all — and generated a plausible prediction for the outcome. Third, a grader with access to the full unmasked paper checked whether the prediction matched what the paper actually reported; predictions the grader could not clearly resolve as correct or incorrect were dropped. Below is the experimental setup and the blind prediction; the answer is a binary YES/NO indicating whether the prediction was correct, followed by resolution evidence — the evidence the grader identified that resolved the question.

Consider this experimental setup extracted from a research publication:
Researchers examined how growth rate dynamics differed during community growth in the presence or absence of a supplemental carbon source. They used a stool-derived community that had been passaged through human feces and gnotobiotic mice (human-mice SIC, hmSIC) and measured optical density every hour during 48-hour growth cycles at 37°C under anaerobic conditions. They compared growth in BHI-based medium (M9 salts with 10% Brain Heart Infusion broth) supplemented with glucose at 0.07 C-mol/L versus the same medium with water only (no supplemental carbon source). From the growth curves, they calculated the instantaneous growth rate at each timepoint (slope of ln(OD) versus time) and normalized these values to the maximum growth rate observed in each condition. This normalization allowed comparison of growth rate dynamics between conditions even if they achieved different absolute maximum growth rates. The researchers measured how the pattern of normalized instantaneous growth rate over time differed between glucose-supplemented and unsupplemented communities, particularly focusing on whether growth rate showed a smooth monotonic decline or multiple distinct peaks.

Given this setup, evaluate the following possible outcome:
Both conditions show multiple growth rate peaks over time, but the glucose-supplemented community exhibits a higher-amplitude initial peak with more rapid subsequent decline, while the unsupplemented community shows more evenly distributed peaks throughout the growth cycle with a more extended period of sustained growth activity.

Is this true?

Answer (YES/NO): NO